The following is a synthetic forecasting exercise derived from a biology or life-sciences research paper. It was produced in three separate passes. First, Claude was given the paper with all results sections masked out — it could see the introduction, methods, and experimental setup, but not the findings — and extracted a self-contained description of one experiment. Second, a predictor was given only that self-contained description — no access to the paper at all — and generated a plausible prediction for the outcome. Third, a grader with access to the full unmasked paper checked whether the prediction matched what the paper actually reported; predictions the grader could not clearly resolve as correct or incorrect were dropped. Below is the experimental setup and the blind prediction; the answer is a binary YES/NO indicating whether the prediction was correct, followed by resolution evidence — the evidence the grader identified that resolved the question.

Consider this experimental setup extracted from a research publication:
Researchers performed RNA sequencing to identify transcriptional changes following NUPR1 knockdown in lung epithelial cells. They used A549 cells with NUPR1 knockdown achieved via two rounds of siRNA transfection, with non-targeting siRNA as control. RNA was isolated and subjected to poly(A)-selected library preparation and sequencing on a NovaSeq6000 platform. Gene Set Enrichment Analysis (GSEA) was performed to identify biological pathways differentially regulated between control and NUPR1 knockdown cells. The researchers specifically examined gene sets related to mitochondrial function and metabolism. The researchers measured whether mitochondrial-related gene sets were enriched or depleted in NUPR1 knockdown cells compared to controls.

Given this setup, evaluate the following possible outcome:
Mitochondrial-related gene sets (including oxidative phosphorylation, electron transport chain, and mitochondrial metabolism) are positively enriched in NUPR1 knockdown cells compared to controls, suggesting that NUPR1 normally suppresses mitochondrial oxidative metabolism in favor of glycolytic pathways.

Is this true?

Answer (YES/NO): NO